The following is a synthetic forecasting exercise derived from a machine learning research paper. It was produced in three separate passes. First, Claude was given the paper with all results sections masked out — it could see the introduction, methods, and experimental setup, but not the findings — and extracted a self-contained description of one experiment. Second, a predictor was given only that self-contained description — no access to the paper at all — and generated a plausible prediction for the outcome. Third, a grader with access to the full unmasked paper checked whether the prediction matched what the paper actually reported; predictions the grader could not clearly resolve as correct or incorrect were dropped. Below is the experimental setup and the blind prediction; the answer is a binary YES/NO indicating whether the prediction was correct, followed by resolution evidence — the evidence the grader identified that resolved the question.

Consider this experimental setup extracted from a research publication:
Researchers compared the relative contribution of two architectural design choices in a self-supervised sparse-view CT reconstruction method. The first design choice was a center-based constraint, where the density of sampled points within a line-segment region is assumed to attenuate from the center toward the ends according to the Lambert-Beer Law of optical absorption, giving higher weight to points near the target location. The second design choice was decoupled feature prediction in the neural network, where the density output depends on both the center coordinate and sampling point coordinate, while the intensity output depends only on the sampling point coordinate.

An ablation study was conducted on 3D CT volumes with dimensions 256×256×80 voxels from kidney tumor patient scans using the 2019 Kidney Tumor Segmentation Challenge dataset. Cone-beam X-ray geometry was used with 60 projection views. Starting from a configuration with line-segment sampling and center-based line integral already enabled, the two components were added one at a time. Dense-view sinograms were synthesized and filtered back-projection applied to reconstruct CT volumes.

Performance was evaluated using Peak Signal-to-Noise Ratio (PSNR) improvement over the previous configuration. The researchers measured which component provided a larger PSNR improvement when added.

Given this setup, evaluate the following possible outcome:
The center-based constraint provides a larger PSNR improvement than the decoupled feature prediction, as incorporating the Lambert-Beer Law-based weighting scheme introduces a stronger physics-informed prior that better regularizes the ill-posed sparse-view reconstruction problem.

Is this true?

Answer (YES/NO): YES